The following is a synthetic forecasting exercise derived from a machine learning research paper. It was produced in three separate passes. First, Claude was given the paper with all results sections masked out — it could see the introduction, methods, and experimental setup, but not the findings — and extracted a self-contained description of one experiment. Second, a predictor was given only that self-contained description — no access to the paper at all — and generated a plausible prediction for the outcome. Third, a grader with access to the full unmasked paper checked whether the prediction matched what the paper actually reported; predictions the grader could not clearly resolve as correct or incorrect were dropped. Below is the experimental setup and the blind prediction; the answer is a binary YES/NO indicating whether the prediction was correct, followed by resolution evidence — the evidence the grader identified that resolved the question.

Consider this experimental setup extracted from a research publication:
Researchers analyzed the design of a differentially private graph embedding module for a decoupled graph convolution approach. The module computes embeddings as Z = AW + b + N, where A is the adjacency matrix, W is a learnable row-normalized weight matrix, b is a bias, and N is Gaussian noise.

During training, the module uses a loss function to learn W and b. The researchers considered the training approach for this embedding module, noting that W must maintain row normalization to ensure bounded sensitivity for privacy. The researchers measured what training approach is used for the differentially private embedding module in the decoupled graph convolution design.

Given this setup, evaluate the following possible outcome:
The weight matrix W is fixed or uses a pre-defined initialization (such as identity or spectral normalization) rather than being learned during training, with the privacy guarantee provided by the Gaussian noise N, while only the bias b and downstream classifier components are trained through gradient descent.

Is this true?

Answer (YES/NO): NO